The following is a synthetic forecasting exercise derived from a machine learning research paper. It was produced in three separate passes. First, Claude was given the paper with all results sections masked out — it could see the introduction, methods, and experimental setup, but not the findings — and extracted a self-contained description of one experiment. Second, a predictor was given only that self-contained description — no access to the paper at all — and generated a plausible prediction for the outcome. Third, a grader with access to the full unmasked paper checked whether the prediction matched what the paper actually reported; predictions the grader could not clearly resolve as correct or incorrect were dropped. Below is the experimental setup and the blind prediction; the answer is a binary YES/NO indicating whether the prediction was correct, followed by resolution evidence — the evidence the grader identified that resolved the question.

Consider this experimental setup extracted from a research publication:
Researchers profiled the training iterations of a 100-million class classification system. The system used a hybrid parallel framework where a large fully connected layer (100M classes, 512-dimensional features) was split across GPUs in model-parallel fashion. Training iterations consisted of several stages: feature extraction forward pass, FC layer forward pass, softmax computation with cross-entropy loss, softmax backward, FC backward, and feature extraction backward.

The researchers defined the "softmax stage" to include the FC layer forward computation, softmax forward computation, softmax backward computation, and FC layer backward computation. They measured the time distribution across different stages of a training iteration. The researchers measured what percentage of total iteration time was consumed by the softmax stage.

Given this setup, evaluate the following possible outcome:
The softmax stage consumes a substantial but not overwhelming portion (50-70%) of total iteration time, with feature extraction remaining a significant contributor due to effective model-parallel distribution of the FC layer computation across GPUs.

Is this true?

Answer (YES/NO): NO